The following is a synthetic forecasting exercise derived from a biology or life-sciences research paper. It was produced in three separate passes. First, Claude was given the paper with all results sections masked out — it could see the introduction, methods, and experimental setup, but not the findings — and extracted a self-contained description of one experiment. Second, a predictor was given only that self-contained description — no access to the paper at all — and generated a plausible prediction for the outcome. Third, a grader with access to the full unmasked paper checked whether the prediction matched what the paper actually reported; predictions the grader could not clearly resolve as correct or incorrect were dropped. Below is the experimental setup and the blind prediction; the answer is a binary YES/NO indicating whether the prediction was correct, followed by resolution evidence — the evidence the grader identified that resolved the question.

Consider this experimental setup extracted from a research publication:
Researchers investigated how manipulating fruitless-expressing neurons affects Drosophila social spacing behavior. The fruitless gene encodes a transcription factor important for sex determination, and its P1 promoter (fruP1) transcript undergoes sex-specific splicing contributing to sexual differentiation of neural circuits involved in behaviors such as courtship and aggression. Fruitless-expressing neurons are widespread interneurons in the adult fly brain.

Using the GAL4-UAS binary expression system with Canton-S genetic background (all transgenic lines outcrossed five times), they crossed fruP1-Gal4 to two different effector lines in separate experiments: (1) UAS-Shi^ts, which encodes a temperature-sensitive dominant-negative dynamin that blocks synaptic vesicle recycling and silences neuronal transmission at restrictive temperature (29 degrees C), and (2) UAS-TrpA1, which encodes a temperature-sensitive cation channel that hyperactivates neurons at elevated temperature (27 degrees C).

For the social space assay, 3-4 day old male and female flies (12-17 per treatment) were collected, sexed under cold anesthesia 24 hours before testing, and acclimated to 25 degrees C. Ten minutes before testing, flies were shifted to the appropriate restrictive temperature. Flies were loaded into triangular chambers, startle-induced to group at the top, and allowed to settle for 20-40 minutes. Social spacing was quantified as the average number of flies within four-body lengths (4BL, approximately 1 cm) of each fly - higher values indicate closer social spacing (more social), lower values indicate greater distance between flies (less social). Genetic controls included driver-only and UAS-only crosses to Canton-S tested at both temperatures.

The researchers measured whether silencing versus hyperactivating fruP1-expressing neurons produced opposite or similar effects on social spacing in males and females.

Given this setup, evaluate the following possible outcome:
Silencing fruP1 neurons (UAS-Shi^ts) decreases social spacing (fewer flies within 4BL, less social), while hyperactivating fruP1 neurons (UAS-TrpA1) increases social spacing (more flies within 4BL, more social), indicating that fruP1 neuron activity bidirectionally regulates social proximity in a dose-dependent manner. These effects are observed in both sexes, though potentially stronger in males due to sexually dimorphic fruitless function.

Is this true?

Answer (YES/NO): NO